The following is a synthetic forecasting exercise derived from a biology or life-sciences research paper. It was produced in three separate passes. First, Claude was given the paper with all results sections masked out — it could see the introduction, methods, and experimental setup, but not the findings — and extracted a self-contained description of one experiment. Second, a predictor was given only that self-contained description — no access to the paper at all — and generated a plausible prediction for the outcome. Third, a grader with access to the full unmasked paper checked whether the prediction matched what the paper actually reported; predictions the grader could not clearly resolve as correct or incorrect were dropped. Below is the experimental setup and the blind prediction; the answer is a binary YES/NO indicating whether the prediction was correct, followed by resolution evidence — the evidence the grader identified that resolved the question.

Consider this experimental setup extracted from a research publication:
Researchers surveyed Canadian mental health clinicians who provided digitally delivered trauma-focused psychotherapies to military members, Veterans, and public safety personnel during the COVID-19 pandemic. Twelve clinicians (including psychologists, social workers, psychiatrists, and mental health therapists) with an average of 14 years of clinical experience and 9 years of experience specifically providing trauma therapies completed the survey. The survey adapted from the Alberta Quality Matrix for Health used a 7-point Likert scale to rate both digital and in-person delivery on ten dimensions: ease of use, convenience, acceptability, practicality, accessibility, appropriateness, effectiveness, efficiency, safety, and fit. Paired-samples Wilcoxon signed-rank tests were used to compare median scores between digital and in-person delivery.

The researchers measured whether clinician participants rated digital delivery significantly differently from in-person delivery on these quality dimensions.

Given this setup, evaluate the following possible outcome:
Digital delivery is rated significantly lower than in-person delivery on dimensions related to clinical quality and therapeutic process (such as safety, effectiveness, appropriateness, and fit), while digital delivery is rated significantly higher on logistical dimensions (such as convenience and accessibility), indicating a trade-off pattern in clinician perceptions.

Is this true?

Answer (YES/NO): NO